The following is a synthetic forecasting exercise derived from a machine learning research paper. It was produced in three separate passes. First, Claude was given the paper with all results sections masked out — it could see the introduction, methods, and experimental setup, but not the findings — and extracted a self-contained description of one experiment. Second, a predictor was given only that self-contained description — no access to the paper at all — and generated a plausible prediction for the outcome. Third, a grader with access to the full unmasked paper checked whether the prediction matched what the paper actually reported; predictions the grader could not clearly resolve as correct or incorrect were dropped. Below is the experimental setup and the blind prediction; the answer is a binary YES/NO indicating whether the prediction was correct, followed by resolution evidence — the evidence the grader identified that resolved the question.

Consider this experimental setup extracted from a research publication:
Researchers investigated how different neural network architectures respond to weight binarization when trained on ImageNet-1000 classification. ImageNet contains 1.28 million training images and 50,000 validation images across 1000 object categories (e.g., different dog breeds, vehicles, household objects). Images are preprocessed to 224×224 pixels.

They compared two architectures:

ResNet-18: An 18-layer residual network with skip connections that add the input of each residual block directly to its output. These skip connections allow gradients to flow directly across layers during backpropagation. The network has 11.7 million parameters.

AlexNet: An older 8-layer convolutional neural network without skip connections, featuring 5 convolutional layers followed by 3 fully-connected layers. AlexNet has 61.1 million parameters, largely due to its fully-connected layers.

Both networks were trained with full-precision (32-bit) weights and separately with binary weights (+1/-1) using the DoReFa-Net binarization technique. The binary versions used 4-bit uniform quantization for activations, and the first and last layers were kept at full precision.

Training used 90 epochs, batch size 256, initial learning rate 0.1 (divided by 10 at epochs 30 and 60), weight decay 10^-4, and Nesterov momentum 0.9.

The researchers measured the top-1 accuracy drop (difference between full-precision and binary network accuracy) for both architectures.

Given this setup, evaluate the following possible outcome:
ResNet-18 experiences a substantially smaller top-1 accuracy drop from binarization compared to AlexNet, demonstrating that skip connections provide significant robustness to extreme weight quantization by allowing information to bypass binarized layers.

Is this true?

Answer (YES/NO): NO